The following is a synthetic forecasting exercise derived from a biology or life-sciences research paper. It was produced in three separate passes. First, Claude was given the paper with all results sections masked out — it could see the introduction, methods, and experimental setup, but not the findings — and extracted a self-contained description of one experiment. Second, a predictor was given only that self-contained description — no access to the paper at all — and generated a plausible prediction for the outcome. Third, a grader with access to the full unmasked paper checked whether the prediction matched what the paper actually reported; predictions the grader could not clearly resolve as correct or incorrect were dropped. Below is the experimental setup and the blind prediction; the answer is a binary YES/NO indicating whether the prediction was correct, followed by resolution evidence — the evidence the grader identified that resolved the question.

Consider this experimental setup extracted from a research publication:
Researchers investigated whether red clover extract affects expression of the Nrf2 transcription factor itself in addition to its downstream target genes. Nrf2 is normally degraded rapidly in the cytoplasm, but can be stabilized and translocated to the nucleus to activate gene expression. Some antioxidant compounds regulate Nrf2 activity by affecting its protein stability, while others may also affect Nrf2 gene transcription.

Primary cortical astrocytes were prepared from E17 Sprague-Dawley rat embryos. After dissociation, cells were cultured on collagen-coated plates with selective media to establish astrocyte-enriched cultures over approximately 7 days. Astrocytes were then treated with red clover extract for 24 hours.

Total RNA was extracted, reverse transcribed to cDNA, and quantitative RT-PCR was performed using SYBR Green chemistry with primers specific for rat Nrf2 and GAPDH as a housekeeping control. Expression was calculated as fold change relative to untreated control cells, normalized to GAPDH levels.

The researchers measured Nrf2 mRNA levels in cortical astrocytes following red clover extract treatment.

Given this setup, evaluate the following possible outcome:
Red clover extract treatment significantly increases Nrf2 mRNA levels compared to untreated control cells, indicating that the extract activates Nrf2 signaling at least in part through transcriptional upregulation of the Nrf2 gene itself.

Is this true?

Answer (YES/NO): NO